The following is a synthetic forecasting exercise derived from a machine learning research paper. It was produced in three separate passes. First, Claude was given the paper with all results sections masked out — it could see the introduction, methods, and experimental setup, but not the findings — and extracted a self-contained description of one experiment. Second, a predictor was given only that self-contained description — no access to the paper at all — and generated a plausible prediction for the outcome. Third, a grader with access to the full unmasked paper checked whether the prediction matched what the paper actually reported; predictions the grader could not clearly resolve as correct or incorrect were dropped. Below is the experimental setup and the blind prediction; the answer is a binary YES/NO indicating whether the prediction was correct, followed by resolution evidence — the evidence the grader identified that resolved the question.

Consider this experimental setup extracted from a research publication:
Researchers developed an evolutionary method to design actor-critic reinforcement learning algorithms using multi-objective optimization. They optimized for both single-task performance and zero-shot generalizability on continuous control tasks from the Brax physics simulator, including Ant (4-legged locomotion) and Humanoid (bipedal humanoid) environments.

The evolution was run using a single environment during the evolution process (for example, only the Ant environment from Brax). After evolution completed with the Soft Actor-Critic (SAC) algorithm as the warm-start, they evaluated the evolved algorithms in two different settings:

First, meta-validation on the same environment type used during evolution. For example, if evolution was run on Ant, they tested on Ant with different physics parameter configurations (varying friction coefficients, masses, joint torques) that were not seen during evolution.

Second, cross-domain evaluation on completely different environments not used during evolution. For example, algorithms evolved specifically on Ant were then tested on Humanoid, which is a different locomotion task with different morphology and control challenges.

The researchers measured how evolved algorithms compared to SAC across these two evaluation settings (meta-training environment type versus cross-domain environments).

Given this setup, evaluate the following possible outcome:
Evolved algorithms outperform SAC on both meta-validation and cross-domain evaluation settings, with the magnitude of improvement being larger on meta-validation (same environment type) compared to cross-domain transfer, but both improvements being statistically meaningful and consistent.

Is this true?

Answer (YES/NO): NO